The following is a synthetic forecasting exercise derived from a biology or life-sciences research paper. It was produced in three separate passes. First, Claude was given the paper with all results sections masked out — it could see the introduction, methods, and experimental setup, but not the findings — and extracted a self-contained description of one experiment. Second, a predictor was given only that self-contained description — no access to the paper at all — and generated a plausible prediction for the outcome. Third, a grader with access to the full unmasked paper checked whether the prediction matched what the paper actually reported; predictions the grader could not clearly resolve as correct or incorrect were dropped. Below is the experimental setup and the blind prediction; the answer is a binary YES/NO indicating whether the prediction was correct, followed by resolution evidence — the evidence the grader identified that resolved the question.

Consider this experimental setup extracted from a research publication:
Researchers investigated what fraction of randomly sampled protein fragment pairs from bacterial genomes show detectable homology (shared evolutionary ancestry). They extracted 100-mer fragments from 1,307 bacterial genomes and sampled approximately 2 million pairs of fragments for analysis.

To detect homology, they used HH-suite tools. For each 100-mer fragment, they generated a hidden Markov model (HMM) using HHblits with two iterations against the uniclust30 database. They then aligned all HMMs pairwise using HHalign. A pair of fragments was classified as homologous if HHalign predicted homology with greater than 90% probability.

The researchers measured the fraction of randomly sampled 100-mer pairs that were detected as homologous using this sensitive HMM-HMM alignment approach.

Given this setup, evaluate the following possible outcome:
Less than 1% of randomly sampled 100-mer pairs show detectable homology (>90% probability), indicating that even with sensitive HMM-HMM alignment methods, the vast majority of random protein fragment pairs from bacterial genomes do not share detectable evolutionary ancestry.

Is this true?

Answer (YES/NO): YES